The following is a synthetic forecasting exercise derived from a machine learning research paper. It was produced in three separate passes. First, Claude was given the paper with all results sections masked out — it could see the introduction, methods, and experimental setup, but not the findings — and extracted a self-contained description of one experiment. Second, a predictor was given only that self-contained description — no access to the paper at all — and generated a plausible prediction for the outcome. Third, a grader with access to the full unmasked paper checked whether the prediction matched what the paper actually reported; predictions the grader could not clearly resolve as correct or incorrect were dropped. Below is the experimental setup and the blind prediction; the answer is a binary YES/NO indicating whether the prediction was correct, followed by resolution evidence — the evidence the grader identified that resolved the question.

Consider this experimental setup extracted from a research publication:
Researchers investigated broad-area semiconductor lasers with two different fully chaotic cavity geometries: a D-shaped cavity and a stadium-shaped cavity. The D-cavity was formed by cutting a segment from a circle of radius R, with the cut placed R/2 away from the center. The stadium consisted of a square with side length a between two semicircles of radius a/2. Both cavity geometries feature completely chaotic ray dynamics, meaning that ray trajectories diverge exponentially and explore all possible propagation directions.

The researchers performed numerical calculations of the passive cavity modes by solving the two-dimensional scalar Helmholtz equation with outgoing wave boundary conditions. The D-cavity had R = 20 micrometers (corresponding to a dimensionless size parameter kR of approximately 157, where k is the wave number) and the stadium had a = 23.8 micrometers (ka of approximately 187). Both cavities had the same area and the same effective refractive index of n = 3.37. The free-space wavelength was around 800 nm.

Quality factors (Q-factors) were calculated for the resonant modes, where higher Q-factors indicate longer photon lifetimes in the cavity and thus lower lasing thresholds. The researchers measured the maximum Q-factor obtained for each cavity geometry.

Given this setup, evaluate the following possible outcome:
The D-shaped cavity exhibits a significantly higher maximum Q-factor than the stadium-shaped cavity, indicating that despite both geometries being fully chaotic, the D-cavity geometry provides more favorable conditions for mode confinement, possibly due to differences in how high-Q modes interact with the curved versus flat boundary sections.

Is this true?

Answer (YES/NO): NO